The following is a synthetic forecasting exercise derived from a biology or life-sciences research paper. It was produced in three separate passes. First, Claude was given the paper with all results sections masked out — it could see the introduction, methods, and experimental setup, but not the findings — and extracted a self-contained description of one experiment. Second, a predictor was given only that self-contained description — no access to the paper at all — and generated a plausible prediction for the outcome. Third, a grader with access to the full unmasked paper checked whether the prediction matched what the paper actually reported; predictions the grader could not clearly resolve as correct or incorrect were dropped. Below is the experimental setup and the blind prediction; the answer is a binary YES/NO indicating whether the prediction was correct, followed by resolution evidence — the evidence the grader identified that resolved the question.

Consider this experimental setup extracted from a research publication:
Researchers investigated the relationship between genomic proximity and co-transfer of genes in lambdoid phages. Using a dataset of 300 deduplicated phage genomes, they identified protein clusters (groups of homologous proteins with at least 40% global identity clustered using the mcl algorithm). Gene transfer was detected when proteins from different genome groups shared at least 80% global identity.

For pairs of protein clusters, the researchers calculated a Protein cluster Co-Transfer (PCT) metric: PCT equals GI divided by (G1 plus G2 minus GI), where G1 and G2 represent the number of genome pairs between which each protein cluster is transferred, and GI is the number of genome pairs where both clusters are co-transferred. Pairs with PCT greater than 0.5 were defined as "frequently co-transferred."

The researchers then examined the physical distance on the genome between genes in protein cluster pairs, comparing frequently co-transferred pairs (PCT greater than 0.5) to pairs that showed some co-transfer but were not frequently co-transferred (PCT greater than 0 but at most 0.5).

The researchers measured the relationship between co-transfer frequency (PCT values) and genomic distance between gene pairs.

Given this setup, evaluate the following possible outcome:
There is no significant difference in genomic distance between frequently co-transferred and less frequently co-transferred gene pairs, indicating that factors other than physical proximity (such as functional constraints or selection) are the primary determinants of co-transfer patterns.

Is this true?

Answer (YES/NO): NO